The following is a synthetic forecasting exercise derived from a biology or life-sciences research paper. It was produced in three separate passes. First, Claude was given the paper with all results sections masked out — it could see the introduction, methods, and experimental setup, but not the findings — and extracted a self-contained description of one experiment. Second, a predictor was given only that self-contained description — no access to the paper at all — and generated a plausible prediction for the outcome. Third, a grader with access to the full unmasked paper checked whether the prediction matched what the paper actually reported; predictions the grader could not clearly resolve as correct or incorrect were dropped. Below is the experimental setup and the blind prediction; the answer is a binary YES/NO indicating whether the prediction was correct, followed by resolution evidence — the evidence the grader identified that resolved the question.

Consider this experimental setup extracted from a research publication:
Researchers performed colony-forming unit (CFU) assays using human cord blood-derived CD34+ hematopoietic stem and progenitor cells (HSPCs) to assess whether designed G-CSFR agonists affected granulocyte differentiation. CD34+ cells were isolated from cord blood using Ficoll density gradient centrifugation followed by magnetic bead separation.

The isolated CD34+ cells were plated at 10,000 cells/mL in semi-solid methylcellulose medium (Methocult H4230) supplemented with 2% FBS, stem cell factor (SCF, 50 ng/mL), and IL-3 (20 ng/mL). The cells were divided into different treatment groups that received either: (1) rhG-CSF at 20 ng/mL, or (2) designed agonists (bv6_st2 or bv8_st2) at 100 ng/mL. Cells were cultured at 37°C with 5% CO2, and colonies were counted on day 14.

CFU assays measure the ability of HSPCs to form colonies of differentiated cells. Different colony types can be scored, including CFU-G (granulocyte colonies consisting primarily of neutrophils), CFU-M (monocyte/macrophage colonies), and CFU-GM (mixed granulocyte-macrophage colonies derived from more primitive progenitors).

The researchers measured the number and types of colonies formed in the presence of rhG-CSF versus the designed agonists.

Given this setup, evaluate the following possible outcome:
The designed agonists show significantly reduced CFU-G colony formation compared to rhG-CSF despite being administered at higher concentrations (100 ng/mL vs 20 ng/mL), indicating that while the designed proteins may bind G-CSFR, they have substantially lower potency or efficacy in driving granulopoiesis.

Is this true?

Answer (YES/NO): YES